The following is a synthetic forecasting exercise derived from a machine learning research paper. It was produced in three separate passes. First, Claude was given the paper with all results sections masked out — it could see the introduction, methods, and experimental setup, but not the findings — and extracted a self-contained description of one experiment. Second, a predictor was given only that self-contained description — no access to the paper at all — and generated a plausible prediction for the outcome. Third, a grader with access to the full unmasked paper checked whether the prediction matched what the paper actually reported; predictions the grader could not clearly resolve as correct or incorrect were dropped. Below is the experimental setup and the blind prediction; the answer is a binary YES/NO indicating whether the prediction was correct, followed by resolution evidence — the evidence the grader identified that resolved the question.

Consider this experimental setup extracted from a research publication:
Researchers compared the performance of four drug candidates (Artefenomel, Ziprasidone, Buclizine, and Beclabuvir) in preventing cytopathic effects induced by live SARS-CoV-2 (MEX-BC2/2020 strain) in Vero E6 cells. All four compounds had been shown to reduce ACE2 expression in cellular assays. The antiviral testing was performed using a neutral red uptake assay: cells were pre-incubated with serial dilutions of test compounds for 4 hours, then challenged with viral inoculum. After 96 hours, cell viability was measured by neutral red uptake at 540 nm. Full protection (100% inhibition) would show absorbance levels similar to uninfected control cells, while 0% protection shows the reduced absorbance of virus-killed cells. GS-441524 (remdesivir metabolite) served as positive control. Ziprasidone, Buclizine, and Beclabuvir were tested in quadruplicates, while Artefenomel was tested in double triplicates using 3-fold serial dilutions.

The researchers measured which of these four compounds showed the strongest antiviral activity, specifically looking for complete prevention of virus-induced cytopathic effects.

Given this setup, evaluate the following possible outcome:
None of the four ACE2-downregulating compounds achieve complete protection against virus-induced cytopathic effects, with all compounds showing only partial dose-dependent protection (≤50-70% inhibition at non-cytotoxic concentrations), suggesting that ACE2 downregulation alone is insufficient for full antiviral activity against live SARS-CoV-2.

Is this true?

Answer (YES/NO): NO